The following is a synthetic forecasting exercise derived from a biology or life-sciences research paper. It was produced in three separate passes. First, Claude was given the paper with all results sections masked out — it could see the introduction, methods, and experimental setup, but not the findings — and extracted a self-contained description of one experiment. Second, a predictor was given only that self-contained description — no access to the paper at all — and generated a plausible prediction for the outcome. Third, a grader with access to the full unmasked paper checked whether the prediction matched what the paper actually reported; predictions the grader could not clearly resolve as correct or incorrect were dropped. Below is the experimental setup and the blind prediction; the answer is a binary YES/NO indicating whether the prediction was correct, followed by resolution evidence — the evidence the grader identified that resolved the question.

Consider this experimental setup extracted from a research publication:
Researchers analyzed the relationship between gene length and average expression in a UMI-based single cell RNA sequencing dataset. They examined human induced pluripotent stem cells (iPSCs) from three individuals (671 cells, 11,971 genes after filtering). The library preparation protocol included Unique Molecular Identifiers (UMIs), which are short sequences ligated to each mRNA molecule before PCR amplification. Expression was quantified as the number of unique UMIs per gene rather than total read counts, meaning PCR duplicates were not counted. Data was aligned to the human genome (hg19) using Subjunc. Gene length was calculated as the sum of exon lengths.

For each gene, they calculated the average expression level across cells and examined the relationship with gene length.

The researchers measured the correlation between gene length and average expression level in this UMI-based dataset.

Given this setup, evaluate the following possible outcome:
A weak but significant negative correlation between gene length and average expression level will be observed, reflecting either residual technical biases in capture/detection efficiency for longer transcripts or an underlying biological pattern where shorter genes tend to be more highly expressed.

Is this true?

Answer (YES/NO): NO